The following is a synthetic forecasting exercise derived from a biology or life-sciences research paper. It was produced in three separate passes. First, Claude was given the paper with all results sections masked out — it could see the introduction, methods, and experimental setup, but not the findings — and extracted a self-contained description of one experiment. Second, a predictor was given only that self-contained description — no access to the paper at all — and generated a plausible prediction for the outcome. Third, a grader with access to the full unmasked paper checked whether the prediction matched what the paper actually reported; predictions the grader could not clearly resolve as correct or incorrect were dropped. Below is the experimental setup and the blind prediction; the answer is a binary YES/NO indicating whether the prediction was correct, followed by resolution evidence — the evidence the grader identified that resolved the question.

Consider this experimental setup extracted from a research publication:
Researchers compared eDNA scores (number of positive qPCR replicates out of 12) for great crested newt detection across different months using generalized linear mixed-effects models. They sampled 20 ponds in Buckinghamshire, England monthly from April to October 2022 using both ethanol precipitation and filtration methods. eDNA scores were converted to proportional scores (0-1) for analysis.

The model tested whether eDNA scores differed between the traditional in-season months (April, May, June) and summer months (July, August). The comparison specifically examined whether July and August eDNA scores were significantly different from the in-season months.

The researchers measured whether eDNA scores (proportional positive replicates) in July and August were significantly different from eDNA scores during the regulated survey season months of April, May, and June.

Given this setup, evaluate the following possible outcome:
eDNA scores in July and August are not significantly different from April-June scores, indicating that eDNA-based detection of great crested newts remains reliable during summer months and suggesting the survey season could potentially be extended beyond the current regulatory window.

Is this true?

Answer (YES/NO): YES